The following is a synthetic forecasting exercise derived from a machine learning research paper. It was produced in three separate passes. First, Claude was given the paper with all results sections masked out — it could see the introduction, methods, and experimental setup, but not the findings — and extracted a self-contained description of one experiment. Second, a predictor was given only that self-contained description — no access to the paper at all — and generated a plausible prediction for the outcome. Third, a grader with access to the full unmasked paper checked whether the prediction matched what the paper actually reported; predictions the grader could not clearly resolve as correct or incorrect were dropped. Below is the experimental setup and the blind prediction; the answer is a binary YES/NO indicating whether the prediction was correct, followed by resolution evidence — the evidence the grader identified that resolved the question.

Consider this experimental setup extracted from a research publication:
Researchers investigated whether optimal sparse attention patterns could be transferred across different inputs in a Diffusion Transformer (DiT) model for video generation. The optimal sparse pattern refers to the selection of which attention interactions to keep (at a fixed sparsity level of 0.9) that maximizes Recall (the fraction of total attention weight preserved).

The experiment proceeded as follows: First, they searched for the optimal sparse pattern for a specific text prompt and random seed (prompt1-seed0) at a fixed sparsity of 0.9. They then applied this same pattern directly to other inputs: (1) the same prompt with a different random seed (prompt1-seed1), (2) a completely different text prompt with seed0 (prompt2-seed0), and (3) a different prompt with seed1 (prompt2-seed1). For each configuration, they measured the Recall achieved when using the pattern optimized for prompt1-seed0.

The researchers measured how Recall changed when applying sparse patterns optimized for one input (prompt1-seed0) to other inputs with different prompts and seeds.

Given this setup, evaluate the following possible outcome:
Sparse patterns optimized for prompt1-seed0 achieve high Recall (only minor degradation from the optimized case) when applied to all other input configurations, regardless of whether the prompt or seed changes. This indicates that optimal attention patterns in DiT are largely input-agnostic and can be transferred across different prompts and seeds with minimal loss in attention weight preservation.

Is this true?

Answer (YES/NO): NO